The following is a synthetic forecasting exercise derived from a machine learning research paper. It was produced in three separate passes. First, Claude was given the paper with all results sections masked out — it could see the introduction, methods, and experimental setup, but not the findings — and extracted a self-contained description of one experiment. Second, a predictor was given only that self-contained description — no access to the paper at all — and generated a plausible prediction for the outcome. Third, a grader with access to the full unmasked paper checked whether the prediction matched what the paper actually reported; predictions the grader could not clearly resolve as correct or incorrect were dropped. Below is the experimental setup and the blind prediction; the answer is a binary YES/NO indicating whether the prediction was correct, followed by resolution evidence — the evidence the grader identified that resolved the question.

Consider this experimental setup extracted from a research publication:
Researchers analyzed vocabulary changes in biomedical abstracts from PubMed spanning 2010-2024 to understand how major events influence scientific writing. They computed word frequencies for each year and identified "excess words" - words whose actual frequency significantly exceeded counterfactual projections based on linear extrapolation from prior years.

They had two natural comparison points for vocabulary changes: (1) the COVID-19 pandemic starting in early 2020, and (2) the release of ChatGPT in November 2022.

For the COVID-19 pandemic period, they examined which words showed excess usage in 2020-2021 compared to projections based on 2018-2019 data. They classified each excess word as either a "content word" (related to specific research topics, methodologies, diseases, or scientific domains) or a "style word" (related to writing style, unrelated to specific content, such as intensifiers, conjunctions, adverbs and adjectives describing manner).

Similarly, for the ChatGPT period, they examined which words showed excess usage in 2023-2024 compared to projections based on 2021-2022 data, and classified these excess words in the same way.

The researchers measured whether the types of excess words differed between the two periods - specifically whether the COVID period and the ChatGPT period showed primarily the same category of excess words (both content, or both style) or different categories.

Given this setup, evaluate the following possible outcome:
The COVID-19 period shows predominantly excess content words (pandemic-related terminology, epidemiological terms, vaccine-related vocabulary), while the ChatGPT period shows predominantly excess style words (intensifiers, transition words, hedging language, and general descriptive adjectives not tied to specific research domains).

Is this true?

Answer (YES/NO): YES